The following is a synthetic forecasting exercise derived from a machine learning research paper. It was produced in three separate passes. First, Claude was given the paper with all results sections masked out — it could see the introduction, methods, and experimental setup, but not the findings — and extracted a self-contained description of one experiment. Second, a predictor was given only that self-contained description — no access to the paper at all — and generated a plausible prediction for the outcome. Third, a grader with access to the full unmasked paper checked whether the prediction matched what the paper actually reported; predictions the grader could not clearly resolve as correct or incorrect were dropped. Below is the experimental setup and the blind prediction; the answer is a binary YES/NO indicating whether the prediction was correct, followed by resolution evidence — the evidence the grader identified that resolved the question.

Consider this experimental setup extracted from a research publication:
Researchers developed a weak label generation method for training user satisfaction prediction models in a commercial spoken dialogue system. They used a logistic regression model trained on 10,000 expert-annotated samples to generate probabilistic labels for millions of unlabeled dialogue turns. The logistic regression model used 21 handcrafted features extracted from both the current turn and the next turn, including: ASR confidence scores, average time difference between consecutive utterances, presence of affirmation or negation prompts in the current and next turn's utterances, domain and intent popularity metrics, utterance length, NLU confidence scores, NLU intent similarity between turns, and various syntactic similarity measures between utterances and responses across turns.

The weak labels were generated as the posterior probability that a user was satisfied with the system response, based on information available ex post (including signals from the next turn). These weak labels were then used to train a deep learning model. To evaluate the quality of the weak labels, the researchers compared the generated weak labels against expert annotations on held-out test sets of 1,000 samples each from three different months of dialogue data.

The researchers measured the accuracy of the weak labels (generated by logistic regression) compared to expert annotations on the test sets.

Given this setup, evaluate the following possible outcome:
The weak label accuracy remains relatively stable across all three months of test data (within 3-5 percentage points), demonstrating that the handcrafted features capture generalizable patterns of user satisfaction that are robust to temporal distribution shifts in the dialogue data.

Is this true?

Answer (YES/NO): YES